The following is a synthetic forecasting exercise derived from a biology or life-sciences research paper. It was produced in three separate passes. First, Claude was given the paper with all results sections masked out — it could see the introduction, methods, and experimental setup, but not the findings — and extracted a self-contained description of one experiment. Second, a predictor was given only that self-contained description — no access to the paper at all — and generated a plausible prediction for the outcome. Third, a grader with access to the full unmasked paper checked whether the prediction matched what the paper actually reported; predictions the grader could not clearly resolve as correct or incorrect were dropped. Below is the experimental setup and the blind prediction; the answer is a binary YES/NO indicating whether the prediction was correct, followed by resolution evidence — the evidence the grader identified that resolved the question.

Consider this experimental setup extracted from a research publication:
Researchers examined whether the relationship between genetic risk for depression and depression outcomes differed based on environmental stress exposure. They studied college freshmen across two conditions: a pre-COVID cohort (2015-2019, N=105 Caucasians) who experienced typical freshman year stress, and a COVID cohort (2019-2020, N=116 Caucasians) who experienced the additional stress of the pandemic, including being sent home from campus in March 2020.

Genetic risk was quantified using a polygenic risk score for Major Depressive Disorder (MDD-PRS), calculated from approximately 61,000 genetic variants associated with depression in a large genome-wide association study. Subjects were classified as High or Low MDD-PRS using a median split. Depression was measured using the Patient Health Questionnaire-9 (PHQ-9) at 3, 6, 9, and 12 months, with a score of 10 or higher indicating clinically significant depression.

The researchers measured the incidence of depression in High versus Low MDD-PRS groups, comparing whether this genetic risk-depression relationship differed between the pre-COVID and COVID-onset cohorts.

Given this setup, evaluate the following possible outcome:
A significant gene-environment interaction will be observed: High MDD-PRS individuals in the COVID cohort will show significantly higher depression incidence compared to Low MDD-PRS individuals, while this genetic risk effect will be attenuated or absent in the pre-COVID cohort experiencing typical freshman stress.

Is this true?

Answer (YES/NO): NO